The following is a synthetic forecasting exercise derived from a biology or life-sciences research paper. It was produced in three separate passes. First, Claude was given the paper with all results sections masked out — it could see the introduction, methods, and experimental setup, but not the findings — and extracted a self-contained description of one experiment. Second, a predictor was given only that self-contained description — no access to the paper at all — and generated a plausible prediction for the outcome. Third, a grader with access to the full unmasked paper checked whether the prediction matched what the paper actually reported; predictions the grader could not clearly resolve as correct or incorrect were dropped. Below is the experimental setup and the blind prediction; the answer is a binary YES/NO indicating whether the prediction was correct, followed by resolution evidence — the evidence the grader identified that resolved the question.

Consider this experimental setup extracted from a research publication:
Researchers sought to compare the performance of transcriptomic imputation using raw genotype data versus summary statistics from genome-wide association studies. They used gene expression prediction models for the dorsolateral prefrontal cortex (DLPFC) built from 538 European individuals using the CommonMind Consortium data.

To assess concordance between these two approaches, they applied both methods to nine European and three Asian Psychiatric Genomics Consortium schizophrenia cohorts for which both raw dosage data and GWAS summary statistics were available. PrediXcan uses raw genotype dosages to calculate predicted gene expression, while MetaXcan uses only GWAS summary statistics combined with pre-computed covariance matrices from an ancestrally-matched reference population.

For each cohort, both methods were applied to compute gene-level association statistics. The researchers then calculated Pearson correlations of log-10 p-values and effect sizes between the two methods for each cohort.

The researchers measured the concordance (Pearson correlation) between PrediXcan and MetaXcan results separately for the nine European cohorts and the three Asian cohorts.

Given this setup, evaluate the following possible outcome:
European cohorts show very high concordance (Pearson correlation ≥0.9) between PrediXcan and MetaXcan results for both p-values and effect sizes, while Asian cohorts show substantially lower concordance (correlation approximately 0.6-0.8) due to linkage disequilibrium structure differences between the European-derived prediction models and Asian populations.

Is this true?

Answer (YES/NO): NO